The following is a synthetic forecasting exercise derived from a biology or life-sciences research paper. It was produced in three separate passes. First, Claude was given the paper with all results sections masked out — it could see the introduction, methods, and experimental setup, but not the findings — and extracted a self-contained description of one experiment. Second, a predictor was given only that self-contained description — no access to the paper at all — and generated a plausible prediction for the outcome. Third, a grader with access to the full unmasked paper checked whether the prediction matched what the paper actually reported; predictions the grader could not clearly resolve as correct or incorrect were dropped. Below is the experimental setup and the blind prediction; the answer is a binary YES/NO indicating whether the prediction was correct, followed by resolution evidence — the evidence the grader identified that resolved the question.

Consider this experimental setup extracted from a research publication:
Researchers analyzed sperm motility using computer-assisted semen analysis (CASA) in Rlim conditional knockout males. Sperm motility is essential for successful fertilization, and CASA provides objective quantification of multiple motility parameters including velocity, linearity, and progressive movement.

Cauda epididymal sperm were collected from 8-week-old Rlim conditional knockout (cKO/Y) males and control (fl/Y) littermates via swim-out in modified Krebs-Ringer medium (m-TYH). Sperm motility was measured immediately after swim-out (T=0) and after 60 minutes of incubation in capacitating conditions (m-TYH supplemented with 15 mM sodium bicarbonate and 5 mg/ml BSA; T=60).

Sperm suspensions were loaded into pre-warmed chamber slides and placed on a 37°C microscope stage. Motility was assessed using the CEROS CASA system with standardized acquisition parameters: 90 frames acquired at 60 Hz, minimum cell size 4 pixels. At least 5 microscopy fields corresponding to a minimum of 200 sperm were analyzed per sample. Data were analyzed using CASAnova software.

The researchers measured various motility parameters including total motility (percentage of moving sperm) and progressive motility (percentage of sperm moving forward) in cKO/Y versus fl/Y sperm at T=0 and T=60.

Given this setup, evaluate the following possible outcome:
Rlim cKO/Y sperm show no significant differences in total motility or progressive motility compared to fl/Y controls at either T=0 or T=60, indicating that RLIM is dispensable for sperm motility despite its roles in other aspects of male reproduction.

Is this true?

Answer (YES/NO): NO